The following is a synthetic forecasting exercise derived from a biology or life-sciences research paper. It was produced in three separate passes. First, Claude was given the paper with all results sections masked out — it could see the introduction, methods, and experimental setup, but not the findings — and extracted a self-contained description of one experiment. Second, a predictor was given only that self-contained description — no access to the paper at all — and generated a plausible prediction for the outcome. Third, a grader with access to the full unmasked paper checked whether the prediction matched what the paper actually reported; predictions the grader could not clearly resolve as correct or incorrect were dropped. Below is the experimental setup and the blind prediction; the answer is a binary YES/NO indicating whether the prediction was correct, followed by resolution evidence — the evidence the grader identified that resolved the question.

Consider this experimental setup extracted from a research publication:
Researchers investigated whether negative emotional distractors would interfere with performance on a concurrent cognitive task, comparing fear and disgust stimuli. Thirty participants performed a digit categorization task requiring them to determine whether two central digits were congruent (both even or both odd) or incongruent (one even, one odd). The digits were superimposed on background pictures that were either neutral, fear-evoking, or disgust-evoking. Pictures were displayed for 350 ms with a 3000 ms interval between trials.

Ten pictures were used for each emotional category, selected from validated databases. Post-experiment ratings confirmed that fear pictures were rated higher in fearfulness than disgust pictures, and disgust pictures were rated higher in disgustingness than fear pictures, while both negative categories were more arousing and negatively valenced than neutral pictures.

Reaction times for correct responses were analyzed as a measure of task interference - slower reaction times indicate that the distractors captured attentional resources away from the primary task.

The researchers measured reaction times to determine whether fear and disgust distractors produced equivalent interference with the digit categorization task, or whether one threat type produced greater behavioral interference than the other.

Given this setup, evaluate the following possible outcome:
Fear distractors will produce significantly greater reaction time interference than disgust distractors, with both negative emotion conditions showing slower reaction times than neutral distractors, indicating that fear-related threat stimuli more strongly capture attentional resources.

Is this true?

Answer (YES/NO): NO